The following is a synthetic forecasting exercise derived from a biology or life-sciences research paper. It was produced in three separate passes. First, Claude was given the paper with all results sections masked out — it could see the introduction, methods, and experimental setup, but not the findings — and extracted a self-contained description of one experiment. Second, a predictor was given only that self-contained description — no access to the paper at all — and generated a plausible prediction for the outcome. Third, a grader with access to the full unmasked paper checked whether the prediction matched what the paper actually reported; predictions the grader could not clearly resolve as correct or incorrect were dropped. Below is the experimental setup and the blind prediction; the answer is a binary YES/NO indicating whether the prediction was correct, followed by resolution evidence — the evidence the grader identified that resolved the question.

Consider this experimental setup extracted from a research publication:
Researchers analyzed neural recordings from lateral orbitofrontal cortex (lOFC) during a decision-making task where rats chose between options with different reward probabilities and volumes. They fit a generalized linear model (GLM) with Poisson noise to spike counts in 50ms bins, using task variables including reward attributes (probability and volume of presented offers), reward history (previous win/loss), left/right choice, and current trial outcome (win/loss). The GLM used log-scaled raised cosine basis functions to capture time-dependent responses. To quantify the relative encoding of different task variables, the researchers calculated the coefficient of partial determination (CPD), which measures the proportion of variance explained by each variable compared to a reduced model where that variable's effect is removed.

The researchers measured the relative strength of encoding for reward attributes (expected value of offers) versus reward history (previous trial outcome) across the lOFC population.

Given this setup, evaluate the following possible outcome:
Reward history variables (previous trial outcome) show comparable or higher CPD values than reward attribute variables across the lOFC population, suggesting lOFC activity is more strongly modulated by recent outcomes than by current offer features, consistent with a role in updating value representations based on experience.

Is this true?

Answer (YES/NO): YES